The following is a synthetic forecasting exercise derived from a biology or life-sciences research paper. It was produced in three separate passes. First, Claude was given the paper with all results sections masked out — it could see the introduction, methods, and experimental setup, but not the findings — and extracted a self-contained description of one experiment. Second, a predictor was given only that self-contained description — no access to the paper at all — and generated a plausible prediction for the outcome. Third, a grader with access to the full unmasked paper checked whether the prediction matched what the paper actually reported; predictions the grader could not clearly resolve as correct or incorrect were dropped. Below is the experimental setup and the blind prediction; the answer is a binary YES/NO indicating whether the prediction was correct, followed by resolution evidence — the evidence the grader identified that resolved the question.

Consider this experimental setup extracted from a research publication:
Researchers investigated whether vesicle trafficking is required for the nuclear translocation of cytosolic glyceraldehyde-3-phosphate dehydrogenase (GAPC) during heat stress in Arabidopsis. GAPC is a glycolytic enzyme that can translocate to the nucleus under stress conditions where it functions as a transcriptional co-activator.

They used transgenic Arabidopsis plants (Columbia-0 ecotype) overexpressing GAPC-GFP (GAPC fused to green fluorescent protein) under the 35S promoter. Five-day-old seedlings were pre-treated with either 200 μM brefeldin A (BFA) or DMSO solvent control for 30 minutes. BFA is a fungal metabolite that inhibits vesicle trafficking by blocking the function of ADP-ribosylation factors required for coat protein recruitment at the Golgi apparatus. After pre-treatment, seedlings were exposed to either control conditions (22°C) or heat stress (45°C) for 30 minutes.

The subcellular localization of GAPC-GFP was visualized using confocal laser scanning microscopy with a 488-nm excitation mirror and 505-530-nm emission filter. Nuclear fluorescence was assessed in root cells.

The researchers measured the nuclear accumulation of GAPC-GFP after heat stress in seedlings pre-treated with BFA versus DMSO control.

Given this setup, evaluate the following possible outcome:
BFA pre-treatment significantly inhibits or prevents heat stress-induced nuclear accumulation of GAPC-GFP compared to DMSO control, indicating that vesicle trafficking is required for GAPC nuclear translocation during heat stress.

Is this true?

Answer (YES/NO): YES